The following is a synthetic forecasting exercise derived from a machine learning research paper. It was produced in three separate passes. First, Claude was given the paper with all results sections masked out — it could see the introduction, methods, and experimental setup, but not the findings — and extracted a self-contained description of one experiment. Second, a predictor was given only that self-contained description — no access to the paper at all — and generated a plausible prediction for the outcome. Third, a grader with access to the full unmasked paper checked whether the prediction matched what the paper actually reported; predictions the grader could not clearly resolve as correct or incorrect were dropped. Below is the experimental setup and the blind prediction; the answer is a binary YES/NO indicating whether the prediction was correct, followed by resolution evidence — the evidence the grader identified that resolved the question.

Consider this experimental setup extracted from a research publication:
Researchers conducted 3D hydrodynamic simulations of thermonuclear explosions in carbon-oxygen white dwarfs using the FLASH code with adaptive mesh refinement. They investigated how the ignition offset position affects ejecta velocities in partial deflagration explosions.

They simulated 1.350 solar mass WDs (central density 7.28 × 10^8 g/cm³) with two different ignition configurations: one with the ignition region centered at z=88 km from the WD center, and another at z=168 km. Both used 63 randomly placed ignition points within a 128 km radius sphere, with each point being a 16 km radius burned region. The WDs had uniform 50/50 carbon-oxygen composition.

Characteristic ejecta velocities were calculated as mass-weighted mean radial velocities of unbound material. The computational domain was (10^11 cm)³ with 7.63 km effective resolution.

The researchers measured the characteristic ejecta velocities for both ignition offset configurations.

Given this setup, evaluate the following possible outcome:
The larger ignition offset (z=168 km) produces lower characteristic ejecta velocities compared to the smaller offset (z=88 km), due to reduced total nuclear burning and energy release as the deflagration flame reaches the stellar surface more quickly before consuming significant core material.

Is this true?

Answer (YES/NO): YES